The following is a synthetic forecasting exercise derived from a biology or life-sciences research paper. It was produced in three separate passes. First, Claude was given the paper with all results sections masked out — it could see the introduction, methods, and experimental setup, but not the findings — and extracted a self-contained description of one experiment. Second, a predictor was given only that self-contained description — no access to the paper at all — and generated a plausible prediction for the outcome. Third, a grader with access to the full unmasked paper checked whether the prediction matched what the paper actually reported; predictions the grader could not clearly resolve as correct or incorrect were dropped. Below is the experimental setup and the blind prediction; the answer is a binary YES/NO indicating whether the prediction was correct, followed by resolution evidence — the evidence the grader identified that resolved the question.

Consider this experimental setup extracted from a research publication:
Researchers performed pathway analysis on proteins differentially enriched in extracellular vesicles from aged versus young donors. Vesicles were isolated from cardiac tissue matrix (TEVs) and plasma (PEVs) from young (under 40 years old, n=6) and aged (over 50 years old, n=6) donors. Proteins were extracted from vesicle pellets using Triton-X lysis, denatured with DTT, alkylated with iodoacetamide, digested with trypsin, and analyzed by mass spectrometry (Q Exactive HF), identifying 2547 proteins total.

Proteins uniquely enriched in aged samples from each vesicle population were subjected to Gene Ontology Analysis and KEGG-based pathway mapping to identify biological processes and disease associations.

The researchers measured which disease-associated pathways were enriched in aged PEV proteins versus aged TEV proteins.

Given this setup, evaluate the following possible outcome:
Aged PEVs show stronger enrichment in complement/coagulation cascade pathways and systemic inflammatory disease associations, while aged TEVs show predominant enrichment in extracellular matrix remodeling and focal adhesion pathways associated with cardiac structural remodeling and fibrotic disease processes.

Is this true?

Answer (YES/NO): NO